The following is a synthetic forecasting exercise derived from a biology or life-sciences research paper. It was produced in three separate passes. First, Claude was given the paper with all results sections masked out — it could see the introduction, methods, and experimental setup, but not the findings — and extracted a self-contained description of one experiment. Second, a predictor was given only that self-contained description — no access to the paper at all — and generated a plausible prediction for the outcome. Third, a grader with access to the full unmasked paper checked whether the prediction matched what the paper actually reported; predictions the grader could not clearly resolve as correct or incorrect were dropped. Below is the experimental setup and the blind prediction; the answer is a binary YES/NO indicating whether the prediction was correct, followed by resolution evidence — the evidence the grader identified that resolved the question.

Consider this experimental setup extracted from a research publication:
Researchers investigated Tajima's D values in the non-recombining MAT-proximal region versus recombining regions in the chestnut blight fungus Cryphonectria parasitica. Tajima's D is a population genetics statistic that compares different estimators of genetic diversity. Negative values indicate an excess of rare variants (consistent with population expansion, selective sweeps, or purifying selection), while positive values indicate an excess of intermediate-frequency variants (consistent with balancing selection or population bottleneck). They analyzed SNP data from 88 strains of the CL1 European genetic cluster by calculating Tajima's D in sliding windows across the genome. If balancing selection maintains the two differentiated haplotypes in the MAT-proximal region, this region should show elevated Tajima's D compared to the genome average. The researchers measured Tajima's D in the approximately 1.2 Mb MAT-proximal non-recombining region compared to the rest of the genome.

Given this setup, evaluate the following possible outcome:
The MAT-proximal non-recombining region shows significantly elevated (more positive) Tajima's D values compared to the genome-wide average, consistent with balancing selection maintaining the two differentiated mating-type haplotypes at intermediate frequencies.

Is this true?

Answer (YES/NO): YES